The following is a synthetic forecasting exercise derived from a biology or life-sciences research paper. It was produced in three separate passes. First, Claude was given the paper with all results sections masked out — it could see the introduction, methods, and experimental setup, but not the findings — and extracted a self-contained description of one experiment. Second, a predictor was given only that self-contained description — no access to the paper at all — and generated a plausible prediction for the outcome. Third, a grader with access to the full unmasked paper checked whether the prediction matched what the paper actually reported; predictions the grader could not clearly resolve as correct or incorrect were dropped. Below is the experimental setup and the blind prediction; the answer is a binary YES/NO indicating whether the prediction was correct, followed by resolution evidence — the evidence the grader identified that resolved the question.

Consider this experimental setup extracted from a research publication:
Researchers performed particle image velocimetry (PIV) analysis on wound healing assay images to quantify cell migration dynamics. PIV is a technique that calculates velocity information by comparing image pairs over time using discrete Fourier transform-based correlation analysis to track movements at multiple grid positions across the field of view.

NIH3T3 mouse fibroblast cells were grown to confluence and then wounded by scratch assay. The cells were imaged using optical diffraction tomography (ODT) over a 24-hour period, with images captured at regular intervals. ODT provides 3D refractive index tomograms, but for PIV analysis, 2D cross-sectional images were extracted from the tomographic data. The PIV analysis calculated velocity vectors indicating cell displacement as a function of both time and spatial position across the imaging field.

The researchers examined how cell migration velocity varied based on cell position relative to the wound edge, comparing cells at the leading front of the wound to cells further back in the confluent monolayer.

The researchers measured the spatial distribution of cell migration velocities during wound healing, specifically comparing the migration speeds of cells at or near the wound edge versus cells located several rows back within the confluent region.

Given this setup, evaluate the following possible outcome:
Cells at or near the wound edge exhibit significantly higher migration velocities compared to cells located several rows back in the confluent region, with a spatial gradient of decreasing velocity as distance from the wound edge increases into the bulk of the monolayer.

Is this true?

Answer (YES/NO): YES